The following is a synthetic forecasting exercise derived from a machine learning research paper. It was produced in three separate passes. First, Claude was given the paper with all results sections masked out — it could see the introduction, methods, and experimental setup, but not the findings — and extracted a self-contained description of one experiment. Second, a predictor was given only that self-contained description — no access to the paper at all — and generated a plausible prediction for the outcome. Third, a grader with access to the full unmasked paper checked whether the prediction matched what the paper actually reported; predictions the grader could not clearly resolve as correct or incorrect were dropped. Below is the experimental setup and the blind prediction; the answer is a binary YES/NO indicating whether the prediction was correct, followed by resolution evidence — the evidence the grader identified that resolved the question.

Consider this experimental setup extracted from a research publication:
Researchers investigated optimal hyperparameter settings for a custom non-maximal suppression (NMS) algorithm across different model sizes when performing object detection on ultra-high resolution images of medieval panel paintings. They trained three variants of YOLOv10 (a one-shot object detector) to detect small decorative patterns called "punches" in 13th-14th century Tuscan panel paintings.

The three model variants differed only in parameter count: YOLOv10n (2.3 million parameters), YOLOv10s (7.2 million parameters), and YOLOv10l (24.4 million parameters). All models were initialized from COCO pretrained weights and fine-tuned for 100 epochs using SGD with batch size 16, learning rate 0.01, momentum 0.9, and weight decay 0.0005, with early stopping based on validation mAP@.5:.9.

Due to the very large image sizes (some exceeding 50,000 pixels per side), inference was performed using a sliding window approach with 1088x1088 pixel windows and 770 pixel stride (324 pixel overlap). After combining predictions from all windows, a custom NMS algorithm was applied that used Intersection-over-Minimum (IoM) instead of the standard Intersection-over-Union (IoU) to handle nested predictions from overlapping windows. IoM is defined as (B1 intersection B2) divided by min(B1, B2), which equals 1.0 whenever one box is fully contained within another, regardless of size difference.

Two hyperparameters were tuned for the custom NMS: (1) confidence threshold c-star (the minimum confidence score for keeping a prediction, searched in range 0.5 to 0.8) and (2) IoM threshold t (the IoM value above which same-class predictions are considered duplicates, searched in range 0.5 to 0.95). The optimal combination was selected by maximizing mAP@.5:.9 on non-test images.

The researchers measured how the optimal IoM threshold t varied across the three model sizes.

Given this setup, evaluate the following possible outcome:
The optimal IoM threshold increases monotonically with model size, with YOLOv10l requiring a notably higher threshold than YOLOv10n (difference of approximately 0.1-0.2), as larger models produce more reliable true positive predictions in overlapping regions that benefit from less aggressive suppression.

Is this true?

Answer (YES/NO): NO